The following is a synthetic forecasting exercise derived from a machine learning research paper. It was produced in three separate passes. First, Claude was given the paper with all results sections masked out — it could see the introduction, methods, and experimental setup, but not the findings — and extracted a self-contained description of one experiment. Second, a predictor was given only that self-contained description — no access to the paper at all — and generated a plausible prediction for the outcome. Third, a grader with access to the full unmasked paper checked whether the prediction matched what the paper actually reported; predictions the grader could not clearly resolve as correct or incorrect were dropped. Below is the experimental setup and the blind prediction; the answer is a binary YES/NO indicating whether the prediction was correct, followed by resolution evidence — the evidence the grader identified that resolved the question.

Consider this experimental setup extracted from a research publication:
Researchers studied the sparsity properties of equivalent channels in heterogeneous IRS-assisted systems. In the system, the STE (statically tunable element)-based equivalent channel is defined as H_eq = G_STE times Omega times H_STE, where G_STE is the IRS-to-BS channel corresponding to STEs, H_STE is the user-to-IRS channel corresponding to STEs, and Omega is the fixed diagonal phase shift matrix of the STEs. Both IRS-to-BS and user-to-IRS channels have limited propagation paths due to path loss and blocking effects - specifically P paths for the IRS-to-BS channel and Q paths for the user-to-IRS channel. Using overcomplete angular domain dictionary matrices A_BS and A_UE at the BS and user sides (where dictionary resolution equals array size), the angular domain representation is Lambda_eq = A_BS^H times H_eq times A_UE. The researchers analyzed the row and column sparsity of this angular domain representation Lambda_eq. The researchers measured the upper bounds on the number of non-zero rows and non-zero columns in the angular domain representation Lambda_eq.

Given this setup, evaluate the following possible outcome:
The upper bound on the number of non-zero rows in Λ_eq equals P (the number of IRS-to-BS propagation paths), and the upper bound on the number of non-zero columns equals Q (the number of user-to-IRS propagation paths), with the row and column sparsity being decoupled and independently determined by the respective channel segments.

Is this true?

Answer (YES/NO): YES